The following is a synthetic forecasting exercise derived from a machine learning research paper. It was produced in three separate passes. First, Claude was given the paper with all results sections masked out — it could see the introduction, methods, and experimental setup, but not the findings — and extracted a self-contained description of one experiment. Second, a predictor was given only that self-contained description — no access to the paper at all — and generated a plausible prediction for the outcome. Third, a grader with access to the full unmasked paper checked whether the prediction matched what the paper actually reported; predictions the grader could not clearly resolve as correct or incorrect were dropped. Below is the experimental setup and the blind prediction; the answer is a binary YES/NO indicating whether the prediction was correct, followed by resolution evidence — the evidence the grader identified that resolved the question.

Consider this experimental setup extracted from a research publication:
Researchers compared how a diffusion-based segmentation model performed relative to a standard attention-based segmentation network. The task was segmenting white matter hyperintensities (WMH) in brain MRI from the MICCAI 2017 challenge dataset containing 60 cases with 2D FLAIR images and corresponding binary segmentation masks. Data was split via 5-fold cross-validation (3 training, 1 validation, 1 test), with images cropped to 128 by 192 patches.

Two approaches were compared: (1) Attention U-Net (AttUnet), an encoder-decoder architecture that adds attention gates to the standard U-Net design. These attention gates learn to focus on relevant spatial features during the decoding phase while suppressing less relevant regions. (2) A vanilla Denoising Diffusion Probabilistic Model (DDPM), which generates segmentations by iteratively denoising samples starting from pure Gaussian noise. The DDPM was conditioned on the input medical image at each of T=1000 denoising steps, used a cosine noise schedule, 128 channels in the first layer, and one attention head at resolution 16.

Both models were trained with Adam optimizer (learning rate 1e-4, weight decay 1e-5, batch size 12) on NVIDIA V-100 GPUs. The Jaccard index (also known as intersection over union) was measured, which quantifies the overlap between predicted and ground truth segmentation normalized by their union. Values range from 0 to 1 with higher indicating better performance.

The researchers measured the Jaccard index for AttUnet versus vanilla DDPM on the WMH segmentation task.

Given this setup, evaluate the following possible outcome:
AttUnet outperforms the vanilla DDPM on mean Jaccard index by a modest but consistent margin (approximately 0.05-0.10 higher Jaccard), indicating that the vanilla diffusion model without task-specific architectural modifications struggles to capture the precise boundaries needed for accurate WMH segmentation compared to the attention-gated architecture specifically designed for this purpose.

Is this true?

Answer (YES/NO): NO